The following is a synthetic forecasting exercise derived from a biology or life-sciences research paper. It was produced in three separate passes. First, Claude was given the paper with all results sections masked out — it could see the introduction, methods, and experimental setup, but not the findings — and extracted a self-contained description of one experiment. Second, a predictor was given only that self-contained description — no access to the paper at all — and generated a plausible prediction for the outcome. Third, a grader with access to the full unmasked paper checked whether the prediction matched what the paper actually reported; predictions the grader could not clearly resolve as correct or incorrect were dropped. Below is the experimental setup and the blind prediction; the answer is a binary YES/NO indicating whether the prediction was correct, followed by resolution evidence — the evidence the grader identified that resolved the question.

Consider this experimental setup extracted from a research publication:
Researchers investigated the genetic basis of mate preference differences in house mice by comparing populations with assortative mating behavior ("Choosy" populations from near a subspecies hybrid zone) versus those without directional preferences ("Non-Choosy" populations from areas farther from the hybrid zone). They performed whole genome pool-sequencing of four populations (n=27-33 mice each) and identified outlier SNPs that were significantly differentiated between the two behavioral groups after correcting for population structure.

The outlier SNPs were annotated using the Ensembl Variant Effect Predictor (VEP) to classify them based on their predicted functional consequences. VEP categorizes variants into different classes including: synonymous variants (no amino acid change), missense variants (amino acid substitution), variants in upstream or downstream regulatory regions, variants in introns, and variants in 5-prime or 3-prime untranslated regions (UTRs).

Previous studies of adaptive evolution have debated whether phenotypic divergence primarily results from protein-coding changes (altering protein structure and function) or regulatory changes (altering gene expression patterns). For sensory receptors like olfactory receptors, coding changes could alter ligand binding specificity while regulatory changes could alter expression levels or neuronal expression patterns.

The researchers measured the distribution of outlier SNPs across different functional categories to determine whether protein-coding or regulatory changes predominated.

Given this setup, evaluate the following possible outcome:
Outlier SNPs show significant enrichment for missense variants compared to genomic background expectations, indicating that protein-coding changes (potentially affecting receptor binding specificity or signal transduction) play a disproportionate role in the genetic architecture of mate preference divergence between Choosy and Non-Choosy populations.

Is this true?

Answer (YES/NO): NO